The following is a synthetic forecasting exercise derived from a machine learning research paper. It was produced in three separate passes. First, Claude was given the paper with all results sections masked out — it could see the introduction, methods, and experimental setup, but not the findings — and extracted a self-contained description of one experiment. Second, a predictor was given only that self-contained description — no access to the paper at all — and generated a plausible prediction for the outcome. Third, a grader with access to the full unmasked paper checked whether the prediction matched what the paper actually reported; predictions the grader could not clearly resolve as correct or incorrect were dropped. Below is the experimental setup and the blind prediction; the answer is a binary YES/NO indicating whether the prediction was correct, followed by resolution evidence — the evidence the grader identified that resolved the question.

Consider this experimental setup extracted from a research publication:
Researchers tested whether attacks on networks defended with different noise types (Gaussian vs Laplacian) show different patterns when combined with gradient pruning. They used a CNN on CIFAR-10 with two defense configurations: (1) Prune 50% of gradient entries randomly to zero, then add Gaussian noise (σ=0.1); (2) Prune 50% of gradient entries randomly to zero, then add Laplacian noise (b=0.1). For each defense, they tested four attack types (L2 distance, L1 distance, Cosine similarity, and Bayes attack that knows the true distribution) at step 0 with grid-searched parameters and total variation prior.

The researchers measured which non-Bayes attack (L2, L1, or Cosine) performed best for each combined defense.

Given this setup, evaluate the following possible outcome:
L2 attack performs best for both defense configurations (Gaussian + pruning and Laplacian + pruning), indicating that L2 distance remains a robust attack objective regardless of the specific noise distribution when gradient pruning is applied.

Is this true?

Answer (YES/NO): NO